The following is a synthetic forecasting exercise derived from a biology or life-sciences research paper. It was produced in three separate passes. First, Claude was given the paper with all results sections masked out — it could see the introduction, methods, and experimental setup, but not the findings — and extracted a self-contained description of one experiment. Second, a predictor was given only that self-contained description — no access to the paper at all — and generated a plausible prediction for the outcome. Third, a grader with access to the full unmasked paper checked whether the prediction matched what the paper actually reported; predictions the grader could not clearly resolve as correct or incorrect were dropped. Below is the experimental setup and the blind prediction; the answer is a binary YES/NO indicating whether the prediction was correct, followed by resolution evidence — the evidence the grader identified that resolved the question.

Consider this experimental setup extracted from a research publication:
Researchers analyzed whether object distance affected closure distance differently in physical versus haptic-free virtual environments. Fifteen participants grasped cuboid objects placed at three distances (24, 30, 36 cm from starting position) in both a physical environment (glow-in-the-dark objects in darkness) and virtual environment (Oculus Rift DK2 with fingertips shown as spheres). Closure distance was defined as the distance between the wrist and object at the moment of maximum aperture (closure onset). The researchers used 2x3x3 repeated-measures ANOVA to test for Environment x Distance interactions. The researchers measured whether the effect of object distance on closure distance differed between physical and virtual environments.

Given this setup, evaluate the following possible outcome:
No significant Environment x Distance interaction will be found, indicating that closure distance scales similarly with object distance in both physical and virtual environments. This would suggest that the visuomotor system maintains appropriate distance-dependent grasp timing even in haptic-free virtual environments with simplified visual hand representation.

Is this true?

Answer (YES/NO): YES